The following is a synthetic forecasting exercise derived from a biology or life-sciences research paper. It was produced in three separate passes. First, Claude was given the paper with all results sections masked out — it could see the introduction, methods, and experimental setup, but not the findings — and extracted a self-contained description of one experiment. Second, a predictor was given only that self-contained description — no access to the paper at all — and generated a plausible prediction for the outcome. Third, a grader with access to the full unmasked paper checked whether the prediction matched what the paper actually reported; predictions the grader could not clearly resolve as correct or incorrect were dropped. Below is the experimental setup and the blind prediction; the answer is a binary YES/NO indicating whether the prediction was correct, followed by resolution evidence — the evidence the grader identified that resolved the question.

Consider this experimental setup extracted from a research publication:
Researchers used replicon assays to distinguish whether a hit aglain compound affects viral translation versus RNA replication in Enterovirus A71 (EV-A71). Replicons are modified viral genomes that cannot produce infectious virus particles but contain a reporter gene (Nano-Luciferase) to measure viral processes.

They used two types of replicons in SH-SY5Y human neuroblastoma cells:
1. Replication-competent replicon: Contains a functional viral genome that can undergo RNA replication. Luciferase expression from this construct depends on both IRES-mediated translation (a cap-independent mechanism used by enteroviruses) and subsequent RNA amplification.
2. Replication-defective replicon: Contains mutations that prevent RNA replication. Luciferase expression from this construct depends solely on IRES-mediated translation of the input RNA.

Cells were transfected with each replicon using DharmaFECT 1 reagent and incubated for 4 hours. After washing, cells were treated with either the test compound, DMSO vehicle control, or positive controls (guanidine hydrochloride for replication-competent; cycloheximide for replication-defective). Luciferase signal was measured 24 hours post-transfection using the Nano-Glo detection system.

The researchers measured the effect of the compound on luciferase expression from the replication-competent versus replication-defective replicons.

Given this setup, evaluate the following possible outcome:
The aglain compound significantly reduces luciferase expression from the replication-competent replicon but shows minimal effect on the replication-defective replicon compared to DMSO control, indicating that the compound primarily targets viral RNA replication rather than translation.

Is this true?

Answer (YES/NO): NO